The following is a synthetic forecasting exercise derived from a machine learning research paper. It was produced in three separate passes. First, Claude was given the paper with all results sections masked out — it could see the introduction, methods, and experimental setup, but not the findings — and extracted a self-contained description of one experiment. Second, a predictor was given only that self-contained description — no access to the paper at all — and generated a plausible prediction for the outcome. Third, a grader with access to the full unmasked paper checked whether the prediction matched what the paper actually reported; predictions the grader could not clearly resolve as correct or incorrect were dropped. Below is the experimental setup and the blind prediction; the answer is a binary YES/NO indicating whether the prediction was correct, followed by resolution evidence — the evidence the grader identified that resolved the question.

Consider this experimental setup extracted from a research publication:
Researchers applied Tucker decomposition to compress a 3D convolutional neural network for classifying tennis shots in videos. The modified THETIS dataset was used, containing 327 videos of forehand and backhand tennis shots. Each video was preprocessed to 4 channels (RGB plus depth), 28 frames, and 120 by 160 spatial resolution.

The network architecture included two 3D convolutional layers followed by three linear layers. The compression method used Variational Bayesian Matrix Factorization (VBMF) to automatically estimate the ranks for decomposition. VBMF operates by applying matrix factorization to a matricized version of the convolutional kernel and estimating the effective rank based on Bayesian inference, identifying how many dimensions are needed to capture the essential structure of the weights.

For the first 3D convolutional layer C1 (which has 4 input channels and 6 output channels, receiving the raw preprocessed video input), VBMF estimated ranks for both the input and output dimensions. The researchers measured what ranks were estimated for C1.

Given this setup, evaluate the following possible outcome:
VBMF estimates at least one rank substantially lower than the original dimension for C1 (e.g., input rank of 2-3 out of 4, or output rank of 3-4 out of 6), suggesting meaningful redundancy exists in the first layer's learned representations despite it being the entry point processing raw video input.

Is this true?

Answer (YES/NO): YES